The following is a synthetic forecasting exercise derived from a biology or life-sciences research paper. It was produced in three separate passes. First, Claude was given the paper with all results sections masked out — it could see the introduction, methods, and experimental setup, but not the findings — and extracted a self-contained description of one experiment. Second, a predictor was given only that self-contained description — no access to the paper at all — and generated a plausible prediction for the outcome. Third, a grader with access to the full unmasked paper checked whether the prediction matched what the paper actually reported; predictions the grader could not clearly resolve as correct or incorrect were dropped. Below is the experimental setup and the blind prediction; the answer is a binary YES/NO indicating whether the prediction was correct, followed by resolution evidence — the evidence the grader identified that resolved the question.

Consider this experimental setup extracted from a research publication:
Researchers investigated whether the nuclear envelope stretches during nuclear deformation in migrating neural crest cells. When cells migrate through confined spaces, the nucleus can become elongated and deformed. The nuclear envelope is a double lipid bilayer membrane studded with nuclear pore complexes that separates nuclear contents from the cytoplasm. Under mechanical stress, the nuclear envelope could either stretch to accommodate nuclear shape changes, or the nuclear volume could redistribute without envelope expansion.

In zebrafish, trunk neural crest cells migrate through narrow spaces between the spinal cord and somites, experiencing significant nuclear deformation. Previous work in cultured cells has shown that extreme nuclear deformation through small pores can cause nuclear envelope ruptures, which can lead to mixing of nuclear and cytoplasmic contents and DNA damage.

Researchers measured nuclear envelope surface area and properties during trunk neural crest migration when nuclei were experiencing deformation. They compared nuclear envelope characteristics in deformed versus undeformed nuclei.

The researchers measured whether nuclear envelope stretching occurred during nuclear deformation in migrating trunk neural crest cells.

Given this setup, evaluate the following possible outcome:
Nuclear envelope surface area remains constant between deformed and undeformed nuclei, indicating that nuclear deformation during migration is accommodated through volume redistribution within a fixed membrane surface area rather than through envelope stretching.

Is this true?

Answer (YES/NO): NO